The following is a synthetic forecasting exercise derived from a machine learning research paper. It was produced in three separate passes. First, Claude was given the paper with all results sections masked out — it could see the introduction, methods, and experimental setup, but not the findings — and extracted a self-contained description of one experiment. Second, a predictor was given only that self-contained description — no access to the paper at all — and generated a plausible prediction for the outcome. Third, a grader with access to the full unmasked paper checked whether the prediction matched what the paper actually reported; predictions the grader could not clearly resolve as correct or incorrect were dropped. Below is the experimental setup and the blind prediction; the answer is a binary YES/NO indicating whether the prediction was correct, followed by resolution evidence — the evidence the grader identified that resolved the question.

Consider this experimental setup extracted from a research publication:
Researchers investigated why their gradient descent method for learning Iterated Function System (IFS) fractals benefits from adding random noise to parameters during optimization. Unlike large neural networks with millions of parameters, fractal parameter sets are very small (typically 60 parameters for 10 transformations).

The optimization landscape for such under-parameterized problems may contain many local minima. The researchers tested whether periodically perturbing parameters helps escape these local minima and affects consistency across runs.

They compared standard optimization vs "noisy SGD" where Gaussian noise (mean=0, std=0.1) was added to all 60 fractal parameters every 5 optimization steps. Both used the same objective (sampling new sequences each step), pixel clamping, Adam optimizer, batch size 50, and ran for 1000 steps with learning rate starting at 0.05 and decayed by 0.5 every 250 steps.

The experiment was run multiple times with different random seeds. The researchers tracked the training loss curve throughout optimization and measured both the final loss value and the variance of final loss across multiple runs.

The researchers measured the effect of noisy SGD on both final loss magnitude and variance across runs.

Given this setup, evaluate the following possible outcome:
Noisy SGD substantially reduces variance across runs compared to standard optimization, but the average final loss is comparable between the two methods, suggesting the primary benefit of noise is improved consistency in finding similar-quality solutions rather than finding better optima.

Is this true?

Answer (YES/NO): NO